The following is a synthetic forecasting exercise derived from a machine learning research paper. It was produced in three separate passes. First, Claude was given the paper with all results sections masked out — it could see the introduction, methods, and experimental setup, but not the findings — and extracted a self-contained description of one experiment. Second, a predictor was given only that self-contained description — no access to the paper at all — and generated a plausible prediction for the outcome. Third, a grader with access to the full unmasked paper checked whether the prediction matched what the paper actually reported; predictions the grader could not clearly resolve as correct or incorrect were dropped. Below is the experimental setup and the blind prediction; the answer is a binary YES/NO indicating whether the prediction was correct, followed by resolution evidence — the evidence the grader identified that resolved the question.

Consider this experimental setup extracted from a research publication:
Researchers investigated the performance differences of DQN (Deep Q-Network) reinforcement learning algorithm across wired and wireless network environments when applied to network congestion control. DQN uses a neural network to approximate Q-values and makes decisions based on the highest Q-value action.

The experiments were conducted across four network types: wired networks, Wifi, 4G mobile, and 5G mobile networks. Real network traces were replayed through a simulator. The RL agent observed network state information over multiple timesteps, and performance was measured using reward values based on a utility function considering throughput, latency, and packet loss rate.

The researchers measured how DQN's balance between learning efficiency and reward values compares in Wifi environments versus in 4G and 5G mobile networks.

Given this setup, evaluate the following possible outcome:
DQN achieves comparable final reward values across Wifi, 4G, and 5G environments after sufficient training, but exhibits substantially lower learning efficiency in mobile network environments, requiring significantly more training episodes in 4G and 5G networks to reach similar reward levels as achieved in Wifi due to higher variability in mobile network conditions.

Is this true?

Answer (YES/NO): NO